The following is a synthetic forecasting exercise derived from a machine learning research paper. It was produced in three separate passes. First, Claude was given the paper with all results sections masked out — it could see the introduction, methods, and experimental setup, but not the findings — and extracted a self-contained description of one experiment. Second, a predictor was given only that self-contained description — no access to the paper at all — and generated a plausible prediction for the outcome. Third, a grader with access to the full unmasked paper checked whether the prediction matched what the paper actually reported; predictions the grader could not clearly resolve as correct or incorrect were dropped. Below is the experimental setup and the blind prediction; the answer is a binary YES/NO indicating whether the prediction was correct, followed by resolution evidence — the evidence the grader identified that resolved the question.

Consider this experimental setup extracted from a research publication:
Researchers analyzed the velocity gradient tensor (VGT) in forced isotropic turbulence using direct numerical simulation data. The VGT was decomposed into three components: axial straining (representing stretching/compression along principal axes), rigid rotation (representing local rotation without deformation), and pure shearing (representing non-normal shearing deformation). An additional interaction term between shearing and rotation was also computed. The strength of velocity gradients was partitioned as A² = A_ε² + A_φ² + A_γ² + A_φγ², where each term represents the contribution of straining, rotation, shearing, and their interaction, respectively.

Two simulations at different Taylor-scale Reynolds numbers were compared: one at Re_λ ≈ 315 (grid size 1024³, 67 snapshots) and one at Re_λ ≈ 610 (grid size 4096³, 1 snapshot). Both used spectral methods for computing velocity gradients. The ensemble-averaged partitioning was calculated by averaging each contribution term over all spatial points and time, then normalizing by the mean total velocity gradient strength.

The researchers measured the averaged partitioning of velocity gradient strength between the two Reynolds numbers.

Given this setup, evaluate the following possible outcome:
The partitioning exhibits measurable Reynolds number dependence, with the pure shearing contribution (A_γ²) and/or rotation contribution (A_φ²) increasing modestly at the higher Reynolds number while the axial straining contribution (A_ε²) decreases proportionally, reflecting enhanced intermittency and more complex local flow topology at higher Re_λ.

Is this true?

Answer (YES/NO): NO